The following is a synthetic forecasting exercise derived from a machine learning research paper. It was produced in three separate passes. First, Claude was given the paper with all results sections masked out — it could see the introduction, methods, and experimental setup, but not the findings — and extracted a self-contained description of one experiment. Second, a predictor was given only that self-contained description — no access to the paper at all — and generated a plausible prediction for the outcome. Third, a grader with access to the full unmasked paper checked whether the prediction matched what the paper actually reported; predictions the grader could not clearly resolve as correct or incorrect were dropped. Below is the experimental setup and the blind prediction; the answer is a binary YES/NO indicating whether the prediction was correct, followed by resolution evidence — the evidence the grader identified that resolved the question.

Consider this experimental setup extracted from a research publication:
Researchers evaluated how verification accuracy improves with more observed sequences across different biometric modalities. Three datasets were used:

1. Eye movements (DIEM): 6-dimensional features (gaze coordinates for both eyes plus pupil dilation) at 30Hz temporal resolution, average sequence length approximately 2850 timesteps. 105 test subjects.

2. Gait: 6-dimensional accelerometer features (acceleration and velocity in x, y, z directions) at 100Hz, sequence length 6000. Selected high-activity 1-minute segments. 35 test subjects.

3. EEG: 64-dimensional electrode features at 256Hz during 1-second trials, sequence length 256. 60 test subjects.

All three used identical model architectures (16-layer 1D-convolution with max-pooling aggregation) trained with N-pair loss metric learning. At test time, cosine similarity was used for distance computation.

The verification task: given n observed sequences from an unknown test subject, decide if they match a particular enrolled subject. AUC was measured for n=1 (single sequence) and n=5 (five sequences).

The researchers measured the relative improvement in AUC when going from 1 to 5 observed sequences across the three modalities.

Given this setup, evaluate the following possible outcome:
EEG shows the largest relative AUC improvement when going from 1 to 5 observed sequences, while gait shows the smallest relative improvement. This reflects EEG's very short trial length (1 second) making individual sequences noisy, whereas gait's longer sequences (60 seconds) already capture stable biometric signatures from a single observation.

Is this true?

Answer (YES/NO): NO